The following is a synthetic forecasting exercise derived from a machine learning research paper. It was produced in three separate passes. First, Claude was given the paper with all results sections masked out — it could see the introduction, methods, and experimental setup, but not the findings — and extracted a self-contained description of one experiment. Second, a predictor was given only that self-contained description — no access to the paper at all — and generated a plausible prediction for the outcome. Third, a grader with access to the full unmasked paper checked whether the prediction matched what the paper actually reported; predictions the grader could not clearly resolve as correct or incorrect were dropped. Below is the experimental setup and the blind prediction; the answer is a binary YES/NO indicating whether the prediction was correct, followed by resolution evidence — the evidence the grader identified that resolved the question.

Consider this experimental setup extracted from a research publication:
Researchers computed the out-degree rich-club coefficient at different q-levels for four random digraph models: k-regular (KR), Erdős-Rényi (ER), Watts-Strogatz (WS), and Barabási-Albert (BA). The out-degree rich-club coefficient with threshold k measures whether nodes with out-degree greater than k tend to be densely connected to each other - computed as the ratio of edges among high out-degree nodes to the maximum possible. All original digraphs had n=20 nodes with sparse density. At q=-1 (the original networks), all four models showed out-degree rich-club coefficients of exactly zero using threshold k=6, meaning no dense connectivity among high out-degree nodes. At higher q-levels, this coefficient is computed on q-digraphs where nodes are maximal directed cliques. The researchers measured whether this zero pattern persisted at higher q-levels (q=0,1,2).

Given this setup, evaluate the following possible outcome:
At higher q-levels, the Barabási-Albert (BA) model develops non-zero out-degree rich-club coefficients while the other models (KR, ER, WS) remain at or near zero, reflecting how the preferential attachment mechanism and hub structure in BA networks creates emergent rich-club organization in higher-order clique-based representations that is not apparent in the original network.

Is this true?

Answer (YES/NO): NO